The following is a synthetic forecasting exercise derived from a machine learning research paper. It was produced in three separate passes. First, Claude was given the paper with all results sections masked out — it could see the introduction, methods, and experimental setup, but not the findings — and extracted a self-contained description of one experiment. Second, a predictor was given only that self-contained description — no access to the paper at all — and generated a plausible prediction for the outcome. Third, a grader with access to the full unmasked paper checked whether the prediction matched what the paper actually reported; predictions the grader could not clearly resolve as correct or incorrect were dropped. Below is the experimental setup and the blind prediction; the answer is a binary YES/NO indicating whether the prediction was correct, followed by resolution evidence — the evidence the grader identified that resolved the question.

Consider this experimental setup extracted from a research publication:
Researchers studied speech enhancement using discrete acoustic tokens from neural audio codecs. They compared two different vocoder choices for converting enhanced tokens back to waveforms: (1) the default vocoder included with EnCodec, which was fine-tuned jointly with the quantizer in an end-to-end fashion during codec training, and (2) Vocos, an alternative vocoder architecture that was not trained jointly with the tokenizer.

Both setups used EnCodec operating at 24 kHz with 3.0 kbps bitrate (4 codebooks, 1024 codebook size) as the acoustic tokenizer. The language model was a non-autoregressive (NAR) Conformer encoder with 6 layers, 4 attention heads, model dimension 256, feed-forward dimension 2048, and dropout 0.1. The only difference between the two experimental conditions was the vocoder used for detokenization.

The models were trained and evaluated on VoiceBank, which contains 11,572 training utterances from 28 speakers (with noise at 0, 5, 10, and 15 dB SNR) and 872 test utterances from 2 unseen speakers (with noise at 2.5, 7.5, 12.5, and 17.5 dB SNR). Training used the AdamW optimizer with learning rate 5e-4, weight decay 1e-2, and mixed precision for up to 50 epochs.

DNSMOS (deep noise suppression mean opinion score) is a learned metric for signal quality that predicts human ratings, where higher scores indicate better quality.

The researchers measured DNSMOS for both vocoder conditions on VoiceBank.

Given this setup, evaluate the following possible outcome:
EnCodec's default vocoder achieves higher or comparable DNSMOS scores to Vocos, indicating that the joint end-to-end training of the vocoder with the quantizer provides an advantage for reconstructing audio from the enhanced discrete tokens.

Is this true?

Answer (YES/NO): NO